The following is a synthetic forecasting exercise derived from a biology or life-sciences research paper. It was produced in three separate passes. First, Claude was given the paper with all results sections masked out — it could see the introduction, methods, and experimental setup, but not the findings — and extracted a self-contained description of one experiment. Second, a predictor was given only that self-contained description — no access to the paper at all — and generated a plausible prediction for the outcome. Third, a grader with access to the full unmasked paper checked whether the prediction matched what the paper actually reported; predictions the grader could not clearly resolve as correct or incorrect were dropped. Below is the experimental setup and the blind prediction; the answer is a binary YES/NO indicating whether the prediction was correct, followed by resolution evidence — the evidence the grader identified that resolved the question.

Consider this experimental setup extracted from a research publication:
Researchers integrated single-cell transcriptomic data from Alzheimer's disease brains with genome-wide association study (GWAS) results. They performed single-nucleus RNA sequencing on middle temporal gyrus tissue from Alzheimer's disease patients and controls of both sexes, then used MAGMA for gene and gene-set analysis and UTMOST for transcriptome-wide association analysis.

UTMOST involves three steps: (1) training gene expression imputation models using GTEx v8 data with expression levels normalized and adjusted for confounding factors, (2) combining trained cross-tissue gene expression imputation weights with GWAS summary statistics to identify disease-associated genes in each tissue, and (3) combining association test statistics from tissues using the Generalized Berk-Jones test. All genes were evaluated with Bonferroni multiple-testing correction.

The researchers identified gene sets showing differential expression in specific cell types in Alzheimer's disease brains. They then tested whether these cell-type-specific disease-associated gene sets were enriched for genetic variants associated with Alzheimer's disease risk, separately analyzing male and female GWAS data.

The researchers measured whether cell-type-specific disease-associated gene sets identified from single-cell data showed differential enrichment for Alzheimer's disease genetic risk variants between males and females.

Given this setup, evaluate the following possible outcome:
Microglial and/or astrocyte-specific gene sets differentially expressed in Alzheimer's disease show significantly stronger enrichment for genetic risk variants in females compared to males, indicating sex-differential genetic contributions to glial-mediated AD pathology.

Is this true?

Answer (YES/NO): YES